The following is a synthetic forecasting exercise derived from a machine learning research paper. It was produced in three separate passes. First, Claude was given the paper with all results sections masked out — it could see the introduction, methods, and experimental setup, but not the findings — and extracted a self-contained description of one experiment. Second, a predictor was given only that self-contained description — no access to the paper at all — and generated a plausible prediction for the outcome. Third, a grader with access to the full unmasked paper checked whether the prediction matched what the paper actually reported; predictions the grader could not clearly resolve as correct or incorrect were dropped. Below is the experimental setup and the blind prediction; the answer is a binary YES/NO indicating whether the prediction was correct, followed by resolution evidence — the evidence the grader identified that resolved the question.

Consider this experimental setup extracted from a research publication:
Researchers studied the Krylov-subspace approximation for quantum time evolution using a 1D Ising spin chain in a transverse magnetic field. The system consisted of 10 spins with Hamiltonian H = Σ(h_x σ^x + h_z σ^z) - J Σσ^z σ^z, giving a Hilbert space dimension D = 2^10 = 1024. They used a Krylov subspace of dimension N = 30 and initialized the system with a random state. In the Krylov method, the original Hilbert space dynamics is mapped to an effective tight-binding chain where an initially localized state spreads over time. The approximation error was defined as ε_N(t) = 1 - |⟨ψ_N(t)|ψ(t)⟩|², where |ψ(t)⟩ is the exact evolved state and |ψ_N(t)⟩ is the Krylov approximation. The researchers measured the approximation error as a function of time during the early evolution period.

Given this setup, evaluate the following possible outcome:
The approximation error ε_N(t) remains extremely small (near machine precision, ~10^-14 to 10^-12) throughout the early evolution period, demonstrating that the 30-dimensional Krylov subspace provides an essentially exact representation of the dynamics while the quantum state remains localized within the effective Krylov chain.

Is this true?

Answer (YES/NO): NO